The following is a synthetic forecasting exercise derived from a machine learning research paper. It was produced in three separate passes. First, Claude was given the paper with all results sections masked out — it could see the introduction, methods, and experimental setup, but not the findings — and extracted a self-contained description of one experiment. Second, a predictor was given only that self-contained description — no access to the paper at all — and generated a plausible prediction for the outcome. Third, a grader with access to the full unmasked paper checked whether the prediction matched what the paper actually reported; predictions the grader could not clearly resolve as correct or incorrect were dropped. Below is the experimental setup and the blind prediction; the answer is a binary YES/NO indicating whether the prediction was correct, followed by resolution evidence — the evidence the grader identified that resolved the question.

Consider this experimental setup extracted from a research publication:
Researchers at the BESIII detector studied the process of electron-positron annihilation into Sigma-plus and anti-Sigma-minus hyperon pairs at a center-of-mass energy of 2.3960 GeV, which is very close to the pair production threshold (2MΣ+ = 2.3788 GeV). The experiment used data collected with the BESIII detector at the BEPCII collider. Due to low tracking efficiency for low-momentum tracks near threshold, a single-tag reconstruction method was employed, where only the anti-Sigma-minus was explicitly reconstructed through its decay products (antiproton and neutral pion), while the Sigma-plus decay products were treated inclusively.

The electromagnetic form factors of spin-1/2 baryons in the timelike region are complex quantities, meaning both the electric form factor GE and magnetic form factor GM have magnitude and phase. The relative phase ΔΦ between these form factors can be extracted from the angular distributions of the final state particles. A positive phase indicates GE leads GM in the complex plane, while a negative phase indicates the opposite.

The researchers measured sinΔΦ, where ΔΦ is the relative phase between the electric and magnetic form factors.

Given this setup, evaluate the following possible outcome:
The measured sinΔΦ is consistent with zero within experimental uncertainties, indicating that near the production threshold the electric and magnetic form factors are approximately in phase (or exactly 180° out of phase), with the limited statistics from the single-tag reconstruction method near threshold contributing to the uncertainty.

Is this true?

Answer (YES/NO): NO